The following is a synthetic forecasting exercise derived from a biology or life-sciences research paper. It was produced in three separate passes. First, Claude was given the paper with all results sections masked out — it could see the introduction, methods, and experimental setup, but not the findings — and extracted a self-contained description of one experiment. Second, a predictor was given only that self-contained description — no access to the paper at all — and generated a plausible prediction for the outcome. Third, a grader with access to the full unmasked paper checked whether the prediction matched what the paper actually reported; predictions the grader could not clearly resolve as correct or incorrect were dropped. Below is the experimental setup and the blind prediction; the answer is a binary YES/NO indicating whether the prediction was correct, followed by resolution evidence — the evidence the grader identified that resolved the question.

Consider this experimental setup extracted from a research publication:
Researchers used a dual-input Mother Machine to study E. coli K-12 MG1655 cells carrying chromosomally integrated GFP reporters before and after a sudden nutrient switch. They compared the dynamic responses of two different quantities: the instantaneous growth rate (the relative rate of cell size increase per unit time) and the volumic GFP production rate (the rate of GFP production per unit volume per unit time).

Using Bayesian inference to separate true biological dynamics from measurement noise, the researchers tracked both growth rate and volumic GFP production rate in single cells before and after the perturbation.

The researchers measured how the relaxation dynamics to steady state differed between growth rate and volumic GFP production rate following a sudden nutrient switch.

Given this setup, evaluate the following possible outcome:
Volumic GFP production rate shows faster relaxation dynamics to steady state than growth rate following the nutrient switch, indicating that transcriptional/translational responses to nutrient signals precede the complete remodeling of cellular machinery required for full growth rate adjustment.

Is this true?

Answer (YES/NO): YES